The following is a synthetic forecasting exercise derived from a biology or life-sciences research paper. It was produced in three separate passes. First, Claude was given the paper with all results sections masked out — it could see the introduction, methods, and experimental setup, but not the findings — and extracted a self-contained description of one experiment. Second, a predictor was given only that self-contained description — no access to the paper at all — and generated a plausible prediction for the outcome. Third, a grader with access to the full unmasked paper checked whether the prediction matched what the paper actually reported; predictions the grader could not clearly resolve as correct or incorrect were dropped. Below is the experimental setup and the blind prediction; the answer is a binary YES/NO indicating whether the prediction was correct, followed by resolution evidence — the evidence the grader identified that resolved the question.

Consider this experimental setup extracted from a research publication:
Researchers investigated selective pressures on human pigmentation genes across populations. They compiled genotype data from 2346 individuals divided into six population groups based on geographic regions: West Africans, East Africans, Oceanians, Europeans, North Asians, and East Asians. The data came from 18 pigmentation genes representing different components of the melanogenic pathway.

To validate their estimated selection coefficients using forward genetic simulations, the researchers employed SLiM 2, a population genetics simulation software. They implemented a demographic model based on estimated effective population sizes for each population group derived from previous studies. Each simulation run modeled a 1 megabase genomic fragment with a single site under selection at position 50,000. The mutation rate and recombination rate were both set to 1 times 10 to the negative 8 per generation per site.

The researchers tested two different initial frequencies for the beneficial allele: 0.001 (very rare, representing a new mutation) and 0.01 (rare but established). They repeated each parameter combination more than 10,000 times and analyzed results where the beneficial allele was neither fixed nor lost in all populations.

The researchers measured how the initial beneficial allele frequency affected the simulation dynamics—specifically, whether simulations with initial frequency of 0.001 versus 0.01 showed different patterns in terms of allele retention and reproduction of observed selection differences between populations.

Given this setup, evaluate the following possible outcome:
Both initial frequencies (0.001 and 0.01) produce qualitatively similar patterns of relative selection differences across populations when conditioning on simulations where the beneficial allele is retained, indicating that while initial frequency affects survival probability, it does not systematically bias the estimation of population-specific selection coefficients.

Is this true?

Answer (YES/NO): YES